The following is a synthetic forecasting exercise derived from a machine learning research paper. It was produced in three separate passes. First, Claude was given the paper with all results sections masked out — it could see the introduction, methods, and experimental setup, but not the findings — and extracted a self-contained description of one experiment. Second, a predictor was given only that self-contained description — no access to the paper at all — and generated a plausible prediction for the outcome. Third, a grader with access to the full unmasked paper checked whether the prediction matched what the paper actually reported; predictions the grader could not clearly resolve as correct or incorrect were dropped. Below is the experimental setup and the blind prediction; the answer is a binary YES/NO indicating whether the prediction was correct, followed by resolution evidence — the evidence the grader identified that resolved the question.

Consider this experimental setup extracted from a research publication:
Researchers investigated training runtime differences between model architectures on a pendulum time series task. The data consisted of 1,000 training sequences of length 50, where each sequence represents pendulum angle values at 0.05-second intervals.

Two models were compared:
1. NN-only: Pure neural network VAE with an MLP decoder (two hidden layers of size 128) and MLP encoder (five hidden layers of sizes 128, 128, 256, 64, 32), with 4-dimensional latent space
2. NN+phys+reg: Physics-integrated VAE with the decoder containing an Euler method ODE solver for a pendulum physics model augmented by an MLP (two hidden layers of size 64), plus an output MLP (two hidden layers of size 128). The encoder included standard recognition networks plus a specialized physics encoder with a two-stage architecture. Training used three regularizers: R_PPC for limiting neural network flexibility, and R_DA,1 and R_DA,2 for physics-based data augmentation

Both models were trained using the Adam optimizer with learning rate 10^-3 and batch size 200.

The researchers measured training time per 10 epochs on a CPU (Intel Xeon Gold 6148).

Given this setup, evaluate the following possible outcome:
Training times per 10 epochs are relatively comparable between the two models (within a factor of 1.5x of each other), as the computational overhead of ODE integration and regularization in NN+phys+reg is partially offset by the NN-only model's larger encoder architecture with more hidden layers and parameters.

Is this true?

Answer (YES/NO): NO